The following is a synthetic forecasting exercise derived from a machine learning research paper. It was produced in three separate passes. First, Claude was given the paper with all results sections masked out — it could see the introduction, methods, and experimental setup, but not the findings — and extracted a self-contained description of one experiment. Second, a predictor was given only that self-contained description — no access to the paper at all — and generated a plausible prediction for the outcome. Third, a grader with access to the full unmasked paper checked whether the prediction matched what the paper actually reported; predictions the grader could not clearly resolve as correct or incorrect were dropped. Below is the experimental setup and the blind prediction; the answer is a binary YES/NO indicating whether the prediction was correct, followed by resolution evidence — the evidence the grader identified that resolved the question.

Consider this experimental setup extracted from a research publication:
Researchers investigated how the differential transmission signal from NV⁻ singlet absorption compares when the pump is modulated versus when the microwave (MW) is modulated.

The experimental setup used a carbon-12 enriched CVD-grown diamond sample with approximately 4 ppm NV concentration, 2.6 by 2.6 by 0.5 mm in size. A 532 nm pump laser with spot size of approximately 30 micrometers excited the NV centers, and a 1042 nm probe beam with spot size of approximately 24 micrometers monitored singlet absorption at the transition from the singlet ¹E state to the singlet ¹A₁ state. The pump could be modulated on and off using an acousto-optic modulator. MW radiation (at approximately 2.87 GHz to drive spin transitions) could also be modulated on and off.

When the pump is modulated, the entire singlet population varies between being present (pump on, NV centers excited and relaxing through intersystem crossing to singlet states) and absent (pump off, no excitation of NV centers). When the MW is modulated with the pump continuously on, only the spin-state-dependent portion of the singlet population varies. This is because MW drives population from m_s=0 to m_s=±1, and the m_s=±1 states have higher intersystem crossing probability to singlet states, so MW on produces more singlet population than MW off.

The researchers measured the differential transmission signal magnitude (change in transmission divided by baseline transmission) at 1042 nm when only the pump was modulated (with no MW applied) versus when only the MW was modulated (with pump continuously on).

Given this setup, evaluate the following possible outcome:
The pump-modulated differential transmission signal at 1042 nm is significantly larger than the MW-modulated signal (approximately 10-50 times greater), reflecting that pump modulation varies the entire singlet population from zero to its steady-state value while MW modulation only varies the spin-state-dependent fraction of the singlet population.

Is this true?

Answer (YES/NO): NO